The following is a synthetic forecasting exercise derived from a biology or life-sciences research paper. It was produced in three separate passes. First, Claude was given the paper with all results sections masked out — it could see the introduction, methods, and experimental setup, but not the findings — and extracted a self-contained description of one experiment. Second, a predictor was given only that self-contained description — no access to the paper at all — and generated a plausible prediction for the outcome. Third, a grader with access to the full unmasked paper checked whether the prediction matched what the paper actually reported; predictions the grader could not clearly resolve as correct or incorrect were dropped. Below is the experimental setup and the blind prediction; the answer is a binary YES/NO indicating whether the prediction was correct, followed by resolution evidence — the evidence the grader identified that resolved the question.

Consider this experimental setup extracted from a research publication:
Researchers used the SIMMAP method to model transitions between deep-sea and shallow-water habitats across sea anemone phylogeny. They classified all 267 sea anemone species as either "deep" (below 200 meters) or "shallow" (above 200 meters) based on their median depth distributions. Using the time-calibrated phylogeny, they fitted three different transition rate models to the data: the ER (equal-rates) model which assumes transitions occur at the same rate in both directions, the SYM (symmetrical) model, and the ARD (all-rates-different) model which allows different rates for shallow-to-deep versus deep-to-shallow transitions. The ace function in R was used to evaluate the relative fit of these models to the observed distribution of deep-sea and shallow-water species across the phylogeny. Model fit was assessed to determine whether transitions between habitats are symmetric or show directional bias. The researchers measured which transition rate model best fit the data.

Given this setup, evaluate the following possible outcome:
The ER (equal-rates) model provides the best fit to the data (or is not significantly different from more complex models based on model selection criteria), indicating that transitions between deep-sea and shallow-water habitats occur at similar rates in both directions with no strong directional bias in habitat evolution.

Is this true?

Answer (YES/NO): NO